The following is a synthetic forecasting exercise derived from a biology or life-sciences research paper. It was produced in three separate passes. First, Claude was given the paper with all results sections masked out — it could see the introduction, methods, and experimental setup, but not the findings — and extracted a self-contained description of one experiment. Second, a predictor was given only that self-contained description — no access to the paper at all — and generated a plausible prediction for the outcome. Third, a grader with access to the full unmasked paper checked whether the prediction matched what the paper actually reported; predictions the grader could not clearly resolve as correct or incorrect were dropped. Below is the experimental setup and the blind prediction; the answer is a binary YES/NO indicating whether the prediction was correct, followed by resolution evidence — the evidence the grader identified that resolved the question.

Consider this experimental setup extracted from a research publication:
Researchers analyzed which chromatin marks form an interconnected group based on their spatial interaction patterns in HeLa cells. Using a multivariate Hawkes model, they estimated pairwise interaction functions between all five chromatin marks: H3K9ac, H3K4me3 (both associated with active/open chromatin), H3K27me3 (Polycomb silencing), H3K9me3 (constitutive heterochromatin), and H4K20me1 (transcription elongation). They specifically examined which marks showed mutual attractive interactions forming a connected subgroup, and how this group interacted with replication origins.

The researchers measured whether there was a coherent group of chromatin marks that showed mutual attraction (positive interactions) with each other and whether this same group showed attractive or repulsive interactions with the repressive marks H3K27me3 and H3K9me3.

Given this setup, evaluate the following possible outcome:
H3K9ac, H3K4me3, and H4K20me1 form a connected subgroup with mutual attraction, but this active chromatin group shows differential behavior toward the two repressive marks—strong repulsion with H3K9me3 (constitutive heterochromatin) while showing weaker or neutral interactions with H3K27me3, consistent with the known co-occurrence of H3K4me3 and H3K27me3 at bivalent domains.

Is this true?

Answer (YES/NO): NO